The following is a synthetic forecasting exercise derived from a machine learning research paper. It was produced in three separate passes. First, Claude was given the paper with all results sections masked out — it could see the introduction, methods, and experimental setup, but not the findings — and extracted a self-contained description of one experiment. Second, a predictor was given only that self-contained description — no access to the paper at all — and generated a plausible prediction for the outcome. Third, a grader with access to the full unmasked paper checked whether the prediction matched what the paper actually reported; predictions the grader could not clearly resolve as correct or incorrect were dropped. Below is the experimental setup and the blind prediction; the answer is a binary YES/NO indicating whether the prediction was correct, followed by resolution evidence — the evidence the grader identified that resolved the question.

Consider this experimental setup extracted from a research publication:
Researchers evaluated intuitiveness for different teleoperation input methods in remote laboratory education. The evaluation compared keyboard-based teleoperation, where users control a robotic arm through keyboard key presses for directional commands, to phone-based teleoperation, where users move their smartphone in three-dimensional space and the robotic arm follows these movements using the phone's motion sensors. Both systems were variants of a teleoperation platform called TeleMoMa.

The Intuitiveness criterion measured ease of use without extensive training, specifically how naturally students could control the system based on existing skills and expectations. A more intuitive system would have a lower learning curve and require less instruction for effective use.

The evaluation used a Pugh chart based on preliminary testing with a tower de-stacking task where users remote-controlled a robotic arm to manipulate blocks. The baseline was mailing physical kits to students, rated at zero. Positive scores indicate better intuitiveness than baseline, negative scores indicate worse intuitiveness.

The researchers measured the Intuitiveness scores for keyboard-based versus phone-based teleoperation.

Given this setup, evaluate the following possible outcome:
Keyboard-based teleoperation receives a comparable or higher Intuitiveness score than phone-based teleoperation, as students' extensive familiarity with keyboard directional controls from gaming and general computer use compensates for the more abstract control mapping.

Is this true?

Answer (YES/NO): YES